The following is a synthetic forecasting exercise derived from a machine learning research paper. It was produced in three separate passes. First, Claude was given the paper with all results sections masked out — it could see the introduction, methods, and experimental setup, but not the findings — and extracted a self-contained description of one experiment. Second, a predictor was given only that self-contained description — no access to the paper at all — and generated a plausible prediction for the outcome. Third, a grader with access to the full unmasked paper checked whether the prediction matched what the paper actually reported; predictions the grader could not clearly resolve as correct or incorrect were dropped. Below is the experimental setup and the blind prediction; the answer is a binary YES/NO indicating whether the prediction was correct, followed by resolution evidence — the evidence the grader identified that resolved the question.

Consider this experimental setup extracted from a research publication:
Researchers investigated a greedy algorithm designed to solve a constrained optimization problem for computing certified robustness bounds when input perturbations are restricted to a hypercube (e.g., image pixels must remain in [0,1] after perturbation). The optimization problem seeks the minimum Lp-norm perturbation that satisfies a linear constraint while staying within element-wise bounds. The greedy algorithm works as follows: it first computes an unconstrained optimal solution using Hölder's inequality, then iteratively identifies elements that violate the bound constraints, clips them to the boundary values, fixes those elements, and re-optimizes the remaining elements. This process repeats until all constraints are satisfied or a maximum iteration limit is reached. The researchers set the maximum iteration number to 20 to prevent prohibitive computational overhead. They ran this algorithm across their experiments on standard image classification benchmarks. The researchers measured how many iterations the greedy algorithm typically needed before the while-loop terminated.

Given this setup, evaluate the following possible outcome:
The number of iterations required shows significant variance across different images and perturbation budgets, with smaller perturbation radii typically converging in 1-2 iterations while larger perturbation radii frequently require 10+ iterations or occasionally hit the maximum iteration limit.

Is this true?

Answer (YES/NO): NO